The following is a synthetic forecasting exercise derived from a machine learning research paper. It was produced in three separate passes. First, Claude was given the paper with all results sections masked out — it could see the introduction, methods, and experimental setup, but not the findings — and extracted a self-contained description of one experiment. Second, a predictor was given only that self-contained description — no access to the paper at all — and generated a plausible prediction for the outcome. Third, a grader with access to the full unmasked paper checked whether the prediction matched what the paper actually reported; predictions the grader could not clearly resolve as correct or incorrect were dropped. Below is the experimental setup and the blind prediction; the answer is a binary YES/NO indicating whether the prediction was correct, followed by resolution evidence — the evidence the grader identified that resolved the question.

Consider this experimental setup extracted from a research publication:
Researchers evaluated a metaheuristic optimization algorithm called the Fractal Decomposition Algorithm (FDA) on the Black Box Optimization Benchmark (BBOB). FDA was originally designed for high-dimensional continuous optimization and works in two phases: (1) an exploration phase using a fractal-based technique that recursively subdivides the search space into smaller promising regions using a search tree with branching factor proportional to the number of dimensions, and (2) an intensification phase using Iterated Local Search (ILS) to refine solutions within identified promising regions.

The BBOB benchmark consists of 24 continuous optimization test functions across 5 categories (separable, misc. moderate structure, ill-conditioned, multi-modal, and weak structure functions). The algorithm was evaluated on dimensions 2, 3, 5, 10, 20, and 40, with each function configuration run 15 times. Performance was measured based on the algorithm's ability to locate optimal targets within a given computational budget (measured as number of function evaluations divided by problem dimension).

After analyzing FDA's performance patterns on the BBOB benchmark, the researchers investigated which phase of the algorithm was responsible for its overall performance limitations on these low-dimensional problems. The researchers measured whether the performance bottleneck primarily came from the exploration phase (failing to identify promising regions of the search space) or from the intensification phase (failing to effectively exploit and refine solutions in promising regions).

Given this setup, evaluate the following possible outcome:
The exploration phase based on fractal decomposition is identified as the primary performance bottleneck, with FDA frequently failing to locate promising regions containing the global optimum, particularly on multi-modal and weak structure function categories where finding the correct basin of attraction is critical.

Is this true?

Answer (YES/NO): NO